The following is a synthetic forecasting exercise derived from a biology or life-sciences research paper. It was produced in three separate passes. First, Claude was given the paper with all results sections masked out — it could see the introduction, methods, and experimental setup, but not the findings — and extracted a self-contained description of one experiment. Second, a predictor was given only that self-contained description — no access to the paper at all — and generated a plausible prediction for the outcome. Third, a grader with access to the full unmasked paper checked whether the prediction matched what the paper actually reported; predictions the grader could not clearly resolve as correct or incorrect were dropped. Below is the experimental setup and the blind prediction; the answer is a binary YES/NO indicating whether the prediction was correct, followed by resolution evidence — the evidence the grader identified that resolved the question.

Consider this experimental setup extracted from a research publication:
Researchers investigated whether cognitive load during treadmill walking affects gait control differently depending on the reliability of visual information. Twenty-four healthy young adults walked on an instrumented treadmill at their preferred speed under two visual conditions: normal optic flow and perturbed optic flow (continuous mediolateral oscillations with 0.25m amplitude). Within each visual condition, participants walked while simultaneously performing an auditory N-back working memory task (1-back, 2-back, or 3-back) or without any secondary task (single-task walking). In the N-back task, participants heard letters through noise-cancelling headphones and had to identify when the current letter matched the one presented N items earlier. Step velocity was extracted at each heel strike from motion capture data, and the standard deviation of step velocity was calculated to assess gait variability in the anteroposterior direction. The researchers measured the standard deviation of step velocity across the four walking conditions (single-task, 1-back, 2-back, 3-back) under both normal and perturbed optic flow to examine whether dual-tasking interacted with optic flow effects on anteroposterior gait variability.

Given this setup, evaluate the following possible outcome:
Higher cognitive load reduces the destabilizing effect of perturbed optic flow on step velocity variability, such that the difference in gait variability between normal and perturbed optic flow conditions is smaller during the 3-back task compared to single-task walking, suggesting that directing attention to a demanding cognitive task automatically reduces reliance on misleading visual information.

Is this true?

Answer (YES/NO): YES